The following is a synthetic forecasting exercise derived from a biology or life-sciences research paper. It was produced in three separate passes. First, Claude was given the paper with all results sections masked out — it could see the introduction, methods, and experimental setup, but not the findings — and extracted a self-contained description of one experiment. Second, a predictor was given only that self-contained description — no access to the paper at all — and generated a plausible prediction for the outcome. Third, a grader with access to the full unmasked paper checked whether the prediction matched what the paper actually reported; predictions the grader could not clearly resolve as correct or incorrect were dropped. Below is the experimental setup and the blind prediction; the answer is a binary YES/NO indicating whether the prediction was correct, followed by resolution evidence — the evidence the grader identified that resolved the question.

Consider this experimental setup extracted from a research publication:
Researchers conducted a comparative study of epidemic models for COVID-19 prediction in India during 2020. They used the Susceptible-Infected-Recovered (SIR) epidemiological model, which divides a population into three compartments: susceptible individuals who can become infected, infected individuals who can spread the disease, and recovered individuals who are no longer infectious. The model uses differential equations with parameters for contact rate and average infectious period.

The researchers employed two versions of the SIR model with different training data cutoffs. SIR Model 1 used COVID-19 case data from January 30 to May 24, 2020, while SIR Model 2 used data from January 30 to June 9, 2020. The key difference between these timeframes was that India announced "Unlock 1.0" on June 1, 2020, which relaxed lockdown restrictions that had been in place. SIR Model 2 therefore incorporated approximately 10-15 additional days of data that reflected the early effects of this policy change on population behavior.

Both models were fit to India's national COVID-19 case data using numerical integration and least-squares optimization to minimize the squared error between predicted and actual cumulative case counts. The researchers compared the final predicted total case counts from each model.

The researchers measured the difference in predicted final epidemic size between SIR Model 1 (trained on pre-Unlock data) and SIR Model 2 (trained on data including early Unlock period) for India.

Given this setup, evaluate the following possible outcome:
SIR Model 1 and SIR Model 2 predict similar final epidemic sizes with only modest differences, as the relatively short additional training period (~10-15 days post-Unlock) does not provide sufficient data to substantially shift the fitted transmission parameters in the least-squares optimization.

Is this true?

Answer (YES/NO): NO